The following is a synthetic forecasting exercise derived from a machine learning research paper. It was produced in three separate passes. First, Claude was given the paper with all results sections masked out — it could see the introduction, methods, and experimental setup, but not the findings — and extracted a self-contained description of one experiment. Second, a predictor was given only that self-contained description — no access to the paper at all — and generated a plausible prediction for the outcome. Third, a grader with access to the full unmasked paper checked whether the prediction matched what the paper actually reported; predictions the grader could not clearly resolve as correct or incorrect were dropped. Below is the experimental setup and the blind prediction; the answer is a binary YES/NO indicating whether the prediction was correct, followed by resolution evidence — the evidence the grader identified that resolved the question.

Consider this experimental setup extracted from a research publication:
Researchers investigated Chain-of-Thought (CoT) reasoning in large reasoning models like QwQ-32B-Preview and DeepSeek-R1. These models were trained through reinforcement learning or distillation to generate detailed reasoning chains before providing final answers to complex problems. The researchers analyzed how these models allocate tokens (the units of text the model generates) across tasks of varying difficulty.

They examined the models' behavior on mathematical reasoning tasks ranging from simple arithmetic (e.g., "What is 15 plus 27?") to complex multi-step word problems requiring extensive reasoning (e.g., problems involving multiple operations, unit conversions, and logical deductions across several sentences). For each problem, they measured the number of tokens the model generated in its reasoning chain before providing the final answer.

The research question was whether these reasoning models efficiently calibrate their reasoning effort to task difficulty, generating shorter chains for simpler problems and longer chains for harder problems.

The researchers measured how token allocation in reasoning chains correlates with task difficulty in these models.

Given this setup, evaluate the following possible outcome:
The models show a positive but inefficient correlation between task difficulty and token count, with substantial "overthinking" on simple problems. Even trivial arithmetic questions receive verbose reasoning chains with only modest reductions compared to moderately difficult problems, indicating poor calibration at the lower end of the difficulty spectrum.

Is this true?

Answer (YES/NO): YES